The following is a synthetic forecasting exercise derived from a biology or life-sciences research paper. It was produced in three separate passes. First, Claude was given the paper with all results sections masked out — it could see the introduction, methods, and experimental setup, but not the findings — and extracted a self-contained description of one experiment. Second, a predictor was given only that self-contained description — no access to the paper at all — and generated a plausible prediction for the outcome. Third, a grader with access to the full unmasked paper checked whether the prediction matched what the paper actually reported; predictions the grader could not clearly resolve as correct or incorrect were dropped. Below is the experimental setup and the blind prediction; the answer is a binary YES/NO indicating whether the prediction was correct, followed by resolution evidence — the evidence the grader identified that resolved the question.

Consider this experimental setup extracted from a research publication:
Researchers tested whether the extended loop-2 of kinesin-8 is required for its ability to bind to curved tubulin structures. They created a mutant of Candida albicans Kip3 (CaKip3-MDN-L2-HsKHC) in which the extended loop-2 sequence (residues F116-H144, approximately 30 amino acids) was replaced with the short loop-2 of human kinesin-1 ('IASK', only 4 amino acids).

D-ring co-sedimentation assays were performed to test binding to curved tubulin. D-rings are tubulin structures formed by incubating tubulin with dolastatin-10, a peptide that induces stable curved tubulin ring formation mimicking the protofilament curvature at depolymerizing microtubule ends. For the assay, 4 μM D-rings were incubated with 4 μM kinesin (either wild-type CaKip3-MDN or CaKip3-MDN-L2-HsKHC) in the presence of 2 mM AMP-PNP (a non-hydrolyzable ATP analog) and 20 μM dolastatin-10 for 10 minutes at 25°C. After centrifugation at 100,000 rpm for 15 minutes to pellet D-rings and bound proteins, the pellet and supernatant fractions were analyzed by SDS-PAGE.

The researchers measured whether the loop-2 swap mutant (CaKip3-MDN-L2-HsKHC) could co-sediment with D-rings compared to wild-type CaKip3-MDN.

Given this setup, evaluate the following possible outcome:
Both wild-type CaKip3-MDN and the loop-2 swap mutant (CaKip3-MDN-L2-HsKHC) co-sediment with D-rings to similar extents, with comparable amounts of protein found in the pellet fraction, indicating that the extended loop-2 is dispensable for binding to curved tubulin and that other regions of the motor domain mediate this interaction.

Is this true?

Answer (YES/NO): YES